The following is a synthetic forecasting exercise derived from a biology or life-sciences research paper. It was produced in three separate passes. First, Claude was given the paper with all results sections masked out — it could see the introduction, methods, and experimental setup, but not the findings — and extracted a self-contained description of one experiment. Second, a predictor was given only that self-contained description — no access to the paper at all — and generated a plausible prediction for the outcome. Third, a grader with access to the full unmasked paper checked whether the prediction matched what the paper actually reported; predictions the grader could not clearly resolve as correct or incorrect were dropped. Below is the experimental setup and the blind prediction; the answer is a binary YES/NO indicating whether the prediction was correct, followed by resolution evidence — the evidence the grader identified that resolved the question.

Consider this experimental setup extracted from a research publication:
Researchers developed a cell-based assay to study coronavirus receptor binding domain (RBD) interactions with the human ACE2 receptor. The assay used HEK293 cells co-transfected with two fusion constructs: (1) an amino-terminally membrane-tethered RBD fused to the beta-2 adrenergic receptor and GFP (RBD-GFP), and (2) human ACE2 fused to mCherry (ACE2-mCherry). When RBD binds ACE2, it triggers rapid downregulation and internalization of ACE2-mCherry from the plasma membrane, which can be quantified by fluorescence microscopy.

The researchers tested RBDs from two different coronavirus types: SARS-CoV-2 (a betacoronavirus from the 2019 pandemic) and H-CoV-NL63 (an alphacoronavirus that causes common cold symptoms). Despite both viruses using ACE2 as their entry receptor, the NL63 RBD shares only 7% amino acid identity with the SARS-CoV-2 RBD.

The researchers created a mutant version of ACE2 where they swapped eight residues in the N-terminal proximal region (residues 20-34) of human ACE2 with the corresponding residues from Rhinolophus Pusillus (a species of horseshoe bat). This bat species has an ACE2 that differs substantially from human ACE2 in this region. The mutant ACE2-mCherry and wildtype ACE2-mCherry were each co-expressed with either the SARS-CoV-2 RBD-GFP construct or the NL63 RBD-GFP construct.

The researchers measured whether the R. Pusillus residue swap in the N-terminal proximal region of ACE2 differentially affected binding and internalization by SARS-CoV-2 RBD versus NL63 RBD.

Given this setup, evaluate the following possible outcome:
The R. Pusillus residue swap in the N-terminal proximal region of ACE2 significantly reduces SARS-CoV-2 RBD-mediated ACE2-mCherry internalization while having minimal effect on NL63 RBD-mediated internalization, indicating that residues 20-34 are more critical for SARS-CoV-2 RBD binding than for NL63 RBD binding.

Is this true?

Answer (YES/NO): YES